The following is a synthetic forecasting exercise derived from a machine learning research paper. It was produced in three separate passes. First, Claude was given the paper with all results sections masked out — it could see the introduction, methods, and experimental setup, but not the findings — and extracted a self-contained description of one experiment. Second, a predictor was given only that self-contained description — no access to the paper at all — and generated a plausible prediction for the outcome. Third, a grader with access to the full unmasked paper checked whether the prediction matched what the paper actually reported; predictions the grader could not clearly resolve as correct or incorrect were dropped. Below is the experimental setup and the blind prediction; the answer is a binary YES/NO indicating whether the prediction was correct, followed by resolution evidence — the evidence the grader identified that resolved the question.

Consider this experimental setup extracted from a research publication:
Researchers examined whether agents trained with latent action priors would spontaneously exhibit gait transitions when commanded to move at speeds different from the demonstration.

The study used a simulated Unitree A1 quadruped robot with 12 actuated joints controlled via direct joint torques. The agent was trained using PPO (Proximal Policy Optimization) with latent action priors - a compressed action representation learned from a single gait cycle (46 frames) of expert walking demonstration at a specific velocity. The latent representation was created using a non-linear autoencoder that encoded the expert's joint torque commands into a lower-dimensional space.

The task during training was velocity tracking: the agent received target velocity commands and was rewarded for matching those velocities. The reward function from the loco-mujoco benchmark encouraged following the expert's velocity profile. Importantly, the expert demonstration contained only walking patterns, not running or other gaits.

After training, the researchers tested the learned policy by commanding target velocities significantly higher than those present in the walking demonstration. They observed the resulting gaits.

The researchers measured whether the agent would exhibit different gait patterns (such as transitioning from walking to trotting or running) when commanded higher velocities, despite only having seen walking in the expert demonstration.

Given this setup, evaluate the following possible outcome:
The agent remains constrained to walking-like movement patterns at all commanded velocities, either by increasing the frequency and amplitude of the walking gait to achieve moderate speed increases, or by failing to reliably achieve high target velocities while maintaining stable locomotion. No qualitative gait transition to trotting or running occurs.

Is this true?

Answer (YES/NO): NO